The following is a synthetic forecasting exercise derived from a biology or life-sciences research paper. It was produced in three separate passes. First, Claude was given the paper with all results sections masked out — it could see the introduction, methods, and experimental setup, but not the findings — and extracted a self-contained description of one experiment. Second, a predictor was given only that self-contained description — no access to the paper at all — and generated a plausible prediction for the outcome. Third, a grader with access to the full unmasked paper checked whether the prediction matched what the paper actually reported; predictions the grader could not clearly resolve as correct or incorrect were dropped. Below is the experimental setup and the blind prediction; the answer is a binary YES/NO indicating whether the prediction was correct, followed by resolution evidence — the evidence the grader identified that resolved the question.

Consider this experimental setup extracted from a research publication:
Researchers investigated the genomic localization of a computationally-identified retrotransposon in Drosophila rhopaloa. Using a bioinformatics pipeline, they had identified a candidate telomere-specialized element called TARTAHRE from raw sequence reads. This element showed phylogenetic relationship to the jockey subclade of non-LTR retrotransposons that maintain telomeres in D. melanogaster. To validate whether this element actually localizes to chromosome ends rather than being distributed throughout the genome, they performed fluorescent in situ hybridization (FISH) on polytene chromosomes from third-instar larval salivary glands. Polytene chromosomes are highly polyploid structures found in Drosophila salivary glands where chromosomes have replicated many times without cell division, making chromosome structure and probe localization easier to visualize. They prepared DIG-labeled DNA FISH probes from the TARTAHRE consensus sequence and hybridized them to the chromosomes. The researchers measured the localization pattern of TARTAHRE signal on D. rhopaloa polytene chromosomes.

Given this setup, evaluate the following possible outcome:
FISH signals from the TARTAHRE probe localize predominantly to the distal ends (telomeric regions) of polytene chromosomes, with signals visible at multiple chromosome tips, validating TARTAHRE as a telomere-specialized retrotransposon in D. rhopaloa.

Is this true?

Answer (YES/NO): NO